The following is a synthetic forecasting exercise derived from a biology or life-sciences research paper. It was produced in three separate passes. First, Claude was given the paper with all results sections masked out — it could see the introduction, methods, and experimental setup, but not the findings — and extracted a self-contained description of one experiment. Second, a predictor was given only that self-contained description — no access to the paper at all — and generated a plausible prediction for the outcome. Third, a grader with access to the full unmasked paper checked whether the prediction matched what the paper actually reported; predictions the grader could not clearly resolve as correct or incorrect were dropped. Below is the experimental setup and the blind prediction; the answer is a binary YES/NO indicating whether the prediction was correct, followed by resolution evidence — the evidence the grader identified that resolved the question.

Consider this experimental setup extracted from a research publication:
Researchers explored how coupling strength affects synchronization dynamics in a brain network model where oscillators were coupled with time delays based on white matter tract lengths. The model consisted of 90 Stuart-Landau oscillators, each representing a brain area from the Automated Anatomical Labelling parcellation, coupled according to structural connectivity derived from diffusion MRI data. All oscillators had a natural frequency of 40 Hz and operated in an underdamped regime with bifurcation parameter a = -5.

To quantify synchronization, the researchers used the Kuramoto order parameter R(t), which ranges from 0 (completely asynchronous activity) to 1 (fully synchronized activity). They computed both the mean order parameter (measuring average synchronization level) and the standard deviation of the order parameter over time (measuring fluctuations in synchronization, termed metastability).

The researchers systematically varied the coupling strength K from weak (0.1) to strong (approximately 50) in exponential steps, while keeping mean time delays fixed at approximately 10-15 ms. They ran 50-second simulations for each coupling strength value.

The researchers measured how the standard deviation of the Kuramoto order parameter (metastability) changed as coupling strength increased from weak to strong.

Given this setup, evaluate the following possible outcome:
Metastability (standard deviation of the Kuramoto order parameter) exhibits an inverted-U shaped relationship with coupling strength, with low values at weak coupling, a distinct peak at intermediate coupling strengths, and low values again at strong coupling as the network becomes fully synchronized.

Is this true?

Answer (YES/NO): YES